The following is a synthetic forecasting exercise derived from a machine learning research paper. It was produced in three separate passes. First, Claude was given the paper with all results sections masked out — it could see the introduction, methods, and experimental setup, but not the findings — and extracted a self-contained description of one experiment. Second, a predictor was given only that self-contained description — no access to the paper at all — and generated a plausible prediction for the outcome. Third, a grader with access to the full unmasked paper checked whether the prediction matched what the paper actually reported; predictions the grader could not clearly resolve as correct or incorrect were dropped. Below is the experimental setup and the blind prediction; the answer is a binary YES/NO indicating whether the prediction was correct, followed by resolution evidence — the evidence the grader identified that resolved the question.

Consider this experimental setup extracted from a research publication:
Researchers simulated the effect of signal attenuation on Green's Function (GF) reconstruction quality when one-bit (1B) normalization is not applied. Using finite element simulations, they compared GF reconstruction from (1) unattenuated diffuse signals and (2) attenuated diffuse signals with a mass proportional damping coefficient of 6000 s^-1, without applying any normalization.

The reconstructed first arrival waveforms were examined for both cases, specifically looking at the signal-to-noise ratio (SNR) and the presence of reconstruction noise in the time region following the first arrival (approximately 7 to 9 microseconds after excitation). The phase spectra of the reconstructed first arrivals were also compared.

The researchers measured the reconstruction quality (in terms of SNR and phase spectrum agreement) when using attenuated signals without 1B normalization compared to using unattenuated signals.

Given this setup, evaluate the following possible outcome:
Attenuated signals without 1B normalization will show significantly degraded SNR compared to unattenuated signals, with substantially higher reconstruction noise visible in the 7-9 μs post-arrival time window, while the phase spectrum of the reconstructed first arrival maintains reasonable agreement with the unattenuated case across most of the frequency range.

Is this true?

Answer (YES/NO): NO